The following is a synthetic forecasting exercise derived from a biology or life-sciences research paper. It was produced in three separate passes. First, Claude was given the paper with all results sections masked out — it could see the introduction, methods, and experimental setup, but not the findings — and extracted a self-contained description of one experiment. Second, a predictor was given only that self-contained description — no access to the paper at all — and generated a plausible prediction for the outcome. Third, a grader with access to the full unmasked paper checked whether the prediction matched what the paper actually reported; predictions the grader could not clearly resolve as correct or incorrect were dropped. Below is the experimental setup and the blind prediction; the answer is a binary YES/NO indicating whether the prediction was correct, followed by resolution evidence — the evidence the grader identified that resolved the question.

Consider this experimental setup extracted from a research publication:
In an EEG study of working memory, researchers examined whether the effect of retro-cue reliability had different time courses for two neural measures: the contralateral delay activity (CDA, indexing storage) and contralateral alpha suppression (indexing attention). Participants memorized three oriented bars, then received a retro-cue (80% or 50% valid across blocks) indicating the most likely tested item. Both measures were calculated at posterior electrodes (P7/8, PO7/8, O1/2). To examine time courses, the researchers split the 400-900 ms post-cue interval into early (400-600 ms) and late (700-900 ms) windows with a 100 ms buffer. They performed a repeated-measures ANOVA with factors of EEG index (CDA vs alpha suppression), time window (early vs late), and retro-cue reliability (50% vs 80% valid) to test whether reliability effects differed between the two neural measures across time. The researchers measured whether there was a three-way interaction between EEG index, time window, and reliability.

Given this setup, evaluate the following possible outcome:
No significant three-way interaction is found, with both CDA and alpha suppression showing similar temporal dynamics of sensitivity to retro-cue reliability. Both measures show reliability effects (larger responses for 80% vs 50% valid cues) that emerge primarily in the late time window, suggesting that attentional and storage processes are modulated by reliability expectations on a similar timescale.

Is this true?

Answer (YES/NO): NO